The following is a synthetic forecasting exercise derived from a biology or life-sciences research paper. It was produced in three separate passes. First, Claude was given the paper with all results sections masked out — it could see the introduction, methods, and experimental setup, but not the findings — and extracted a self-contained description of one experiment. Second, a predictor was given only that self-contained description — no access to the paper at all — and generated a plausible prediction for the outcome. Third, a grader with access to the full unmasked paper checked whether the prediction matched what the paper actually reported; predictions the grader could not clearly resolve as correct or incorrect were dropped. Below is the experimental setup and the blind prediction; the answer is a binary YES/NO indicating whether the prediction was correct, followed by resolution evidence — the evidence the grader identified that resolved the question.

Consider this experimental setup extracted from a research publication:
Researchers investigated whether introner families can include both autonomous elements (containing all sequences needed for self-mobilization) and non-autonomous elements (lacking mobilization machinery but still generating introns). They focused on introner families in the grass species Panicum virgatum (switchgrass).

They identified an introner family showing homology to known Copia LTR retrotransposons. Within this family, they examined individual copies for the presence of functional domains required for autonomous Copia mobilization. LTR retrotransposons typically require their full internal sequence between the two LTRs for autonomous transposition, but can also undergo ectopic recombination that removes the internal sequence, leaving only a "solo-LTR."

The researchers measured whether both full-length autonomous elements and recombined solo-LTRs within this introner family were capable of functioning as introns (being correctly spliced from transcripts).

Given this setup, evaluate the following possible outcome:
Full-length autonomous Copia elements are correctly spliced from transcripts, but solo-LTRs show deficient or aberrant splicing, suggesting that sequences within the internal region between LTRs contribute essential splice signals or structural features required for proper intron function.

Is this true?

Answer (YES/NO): NO